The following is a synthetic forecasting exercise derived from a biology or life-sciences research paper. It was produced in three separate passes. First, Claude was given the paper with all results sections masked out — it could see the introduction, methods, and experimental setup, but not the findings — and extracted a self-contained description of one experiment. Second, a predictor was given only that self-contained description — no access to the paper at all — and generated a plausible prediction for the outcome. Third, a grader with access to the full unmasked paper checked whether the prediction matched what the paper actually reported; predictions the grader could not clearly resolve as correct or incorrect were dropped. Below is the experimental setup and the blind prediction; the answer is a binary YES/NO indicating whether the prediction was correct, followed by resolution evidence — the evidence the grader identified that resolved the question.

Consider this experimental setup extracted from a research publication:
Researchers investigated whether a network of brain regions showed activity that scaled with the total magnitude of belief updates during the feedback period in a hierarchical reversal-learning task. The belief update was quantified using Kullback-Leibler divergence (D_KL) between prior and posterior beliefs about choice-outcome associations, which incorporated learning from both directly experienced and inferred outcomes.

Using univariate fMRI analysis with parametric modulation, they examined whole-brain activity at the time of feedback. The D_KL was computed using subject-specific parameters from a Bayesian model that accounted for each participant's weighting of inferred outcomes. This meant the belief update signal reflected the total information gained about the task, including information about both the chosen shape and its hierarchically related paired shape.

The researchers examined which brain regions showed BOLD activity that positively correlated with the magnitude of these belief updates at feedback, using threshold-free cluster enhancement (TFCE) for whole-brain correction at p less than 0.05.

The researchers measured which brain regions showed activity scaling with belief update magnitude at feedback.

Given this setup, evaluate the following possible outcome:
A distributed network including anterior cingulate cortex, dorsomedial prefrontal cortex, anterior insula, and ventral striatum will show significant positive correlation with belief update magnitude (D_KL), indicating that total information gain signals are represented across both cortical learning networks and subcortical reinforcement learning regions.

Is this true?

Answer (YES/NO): NO